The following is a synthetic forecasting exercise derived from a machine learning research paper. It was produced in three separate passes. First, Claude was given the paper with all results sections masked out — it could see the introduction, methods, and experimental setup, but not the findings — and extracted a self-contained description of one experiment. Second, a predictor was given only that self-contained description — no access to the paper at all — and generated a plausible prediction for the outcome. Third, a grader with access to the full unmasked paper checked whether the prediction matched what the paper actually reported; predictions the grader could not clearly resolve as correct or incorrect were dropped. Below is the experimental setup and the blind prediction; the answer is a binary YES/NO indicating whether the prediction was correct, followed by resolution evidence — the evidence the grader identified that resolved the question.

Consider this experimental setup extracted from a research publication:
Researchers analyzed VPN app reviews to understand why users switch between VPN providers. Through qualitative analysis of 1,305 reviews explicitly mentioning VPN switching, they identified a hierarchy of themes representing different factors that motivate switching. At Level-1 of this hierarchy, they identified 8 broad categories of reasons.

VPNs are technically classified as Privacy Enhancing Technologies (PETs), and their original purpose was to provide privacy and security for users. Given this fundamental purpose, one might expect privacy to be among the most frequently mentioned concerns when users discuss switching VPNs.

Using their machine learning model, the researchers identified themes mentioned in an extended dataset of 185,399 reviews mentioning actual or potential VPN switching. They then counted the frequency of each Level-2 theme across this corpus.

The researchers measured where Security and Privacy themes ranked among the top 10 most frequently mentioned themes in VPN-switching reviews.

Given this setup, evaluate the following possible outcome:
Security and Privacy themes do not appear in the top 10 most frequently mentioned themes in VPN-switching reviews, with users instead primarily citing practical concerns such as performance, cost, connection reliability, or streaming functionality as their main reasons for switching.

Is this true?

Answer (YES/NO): NO